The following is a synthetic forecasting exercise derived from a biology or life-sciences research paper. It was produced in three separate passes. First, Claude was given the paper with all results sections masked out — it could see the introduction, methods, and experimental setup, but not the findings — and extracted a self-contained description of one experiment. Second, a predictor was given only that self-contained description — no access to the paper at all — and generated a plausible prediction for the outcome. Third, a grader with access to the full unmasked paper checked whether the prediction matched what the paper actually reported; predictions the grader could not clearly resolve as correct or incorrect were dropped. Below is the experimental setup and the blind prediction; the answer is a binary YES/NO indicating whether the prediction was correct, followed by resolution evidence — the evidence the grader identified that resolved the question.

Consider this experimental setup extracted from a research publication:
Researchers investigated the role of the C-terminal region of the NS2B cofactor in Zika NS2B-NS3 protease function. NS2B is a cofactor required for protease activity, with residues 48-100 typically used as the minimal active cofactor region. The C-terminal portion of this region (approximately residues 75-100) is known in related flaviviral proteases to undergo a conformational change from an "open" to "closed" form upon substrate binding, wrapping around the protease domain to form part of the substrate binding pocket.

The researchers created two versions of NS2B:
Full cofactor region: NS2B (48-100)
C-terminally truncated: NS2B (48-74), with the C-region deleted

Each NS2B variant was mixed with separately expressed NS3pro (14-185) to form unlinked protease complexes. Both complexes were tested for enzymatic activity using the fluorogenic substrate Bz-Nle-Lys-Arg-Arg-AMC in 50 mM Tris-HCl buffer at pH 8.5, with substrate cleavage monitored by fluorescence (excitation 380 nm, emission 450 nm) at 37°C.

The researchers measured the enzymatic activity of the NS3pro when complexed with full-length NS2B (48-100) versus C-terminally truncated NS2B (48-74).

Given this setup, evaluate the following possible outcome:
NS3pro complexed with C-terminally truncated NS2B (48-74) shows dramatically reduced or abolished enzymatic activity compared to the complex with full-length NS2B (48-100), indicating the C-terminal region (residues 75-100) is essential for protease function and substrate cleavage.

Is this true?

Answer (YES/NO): YES